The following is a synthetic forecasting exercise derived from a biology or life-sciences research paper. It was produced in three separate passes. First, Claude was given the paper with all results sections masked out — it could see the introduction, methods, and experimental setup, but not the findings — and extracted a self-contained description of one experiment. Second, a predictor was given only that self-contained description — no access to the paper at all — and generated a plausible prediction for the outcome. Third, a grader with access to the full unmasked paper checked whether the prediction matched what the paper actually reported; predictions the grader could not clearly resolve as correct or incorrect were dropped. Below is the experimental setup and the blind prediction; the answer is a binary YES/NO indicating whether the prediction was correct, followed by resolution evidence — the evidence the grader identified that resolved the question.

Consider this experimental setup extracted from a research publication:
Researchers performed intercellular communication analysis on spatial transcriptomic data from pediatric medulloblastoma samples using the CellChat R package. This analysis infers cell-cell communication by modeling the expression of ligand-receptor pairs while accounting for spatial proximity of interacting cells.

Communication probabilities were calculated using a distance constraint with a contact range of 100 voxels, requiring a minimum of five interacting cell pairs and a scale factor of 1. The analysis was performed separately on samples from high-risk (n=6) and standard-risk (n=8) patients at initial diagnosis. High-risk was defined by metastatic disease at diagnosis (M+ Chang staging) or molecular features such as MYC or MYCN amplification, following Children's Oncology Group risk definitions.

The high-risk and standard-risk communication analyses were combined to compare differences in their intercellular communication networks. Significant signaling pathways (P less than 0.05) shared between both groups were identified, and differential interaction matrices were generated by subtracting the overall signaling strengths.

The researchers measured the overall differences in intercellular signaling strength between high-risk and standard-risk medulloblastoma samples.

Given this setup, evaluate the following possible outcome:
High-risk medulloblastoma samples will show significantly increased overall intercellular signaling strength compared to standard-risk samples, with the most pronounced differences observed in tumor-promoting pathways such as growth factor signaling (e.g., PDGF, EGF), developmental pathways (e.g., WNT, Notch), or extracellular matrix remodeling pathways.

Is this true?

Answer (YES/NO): NO